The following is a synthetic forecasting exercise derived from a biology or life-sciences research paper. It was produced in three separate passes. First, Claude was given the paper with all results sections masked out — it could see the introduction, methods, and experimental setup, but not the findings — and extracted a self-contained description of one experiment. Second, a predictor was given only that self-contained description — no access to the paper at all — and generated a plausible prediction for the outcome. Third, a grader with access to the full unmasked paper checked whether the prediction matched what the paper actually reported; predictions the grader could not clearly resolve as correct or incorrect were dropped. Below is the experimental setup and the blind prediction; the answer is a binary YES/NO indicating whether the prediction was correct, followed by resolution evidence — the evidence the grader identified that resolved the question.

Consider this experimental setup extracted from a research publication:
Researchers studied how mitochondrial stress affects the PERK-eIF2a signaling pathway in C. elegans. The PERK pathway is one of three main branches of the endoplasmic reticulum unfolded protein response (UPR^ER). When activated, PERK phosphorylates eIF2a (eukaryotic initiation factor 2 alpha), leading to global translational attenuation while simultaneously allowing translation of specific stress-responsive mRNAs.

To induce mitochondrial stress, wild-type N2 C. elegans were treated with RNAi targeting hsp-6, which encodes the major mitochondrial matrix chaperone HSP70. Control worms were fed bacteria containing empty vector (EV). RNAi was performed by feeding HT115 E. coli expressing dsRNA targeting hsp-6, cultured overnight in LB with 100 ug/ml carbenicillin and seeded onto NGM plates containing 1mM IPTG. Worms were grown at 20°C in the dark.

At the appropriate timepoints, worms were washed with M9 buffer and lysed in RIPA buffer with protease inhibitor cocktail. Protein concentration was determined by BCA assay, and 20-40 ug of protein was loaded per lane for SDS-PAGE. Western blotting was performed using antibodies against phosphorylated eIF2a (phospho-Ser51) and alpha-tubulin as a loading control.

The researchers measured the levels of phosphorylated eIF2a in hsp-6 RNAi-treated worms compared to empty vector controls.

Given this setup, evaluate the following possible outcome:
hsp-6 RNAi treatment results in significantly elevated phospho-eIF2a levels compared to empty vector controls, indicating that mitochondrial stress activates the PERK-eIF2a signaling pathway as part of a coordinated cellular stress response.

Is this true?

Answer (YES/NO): YES